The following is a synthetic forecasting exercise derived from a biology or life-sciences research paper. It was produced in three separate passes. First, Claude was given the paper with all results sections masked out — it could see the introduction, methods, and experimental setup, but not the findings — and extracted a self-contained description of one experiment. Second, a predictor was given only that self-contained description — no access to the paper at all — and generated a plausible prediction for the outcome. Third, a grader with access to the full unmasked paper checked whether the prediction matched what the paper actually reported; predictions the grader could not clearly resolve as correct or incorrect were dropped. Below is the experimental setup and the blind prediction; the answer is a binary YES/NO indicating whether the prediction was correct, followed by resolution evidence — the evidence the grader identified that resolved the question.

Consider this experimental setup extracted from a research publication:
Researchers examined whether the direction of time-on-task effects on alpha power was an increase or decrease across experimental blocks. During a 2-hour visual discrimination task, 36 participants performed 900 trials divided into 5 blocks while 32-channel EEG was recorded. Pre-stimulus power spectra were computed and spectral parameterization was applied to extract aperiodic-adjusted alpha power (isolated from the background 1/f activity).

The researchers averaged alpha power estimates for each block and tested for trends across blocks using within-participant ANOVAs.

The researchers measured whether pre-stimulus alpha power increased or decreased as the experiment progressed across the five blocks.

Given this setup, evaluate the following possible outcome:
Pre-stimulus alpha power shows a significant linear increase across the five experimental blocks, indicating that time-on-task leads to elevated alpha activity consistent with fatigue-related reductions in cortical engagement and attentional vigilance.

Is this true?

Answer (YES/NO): YES